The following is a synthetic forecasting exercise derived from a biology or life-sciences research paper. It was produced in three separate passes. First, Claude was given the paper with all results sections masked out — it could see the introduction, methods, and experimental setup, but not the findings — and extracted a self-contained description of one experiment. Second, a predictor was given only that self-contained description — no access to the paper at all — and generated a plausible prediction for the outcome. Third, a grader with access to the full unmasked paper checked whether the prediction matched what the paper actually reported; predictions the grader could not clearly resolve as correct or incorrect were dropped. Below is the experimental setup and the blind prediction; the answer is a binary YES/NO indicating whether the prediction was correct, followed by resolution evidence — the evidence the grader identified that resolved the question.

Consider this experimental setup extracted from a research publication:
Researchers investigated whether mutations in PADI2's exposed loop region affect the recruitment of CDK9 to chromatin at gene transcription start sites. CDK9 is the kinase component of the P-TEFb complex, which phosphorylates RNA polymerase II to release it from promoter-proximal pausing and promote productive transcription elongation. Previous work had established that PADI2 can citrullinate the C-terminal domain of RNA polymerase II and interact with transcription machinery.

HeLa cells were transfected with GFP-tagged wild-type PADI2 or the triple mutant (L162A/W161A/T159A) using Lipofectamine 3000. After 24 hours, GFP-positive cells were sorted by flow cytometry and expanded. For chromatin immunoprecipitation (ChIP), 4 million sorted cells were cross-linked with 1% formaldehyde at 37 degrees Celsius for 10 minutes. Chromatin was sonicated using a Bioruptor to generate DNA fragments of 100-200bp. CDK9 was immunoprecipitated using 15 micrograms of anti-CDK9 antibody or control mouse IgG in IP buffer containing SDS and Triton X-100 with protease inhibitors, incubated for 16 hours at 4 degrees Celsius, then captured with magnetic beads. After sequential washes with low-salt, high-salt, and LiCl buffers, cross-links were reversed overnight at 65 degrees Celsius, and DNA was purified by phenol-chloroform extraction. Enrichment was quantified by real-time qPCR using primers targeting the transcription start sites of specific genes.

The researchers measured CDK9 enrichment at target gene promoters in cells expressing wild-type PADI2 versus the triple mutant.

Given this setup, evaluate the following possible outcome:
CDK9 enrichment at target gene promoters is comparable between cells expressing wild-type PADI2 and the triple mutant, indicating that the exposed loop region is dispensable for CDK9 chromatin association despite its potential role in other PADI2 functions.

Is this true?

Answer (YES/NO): NO